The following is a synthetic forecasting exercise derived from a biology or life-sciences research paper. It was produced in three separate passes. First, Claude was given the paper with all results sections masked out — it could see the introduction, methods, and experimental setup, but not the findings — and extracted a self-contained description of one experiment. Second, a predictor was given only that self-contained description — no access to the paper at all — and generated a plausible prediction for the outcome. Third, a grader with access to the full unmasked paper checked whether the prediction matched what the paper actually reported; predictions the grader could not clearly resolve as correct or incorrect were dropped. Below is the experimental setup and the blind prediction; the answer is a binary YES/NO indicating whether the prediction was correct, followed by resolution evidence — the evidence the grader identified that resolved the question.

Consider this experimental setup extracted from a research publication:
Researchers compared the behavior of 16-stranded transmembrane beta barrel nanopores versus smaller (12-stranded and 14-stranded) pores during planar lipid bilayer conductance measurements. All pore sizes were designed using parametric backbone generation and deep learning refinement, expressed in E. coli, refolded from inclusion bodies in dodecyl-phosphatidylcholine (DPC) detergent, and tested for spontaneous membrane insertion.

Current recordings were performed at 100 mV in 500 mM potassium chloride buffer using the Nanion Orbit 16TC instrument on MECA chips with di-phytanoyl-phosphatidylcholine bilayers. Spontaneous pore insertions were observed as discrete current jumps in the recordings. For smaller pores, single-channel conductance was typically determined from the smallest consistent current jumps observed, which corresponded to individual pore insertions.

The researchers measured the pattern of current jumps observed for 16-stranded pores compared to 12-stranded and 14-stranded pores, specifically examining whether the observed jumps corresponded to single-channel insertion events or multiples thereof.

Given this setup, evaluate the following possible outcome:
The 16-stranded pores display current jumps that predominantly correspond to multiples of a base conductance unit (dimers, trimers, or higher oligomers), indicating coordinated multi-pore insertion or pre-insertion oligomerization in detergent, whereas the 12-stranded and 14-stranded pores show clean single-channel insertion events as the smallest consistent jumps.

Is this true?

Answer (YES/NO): NO